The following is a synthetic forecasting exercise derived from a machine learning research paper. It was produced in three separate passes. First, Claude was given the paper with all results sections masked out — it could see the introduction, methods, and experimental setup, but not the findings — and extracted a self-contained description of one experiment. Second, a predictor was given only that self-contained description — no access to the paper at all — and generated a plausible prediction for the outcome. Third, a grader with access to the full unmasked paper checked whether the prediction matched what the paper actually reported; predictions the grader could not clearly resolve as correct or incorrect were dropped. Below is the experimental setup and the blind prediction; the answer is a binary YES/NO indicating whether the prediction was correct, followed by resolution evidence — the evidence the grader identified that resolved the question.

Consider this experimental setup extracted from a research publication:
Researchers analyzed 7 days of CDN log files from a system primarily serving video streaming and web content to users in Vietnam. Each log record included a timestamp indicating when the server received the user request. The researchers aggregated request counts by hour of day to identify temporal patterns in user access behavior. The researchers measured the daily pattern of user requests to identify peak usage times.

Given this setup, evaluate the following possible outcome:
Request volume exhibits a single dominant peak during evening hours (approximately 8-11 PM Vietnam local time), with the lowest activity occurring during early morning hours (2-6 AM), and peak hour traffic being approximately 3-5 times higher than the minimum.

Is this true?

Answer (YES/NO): NO